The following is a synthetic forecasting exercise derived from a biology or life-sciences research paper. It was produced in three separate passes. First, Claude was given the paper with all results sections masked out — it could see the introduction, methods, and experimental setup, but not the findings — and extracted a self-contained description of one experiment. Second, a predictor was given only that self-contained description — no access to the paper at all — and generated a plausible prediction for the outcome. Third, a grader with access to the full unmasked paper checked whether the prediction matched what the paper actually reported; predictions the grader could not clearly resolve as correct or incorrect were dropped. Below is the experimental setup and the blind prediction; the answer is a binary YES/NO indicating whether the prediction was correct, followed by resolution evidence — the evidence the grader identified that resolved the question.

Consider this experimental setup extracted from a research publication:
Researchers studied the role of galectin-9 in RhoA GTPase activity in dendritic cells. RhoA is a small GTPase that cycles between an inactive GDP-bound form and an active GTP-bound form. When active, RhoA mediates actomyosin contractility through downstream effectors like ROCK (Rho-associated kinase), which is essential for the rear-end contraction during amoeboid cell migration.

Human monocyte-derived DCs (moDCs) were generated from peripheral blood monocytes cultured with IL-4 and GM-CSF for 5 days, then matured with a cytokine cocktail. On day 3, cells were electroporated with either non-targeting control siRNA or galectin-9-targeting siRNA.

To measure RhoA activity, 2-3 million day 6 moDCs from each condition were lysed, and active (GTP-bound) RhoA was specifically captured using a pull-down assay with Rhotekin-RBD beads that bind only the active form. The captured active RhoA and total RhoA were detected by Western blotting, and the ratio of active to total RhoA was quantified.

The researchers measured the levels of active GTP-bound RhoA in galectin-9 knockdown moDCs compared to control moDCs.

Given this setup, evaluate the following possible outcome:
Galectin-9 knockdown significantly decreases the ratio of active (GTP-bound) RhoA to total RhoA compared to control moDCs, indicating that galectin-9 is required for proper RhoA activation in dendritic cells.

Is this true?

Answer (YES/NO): YES